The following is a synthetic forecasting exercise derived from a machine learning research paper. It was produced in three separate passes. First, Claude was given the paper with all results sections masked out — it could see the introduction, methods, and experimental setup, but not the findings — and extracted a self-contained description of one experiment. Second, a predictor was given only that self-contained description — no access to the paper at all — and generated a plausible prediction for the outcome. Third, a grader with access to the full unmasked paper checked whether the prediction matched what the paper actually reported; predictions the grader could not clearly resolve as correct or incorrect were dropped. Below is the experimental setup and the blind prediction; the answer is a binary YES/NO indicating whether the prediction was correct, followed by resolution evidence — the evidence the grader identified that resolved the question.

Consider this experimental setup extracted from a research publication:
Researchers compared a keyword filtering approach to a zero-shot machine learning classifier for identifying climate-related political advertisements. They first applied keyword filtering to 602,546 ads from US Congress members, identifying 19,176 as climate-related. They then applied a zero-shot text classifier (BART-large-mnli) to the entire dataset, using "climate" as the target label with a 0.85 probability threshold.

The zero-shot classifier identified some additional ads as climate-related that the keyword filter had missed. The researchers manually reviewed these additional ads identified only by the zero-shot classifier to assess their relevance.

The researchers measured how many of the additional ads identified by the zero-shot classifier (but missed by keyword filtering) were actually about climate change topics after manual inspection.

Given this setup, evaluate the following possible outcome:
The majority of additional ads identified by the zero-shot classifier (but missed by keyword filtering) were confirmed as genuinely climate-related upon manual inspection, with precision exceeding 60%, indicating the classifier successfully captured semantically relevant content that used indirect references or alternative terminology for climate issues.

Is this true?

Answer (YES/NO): NO